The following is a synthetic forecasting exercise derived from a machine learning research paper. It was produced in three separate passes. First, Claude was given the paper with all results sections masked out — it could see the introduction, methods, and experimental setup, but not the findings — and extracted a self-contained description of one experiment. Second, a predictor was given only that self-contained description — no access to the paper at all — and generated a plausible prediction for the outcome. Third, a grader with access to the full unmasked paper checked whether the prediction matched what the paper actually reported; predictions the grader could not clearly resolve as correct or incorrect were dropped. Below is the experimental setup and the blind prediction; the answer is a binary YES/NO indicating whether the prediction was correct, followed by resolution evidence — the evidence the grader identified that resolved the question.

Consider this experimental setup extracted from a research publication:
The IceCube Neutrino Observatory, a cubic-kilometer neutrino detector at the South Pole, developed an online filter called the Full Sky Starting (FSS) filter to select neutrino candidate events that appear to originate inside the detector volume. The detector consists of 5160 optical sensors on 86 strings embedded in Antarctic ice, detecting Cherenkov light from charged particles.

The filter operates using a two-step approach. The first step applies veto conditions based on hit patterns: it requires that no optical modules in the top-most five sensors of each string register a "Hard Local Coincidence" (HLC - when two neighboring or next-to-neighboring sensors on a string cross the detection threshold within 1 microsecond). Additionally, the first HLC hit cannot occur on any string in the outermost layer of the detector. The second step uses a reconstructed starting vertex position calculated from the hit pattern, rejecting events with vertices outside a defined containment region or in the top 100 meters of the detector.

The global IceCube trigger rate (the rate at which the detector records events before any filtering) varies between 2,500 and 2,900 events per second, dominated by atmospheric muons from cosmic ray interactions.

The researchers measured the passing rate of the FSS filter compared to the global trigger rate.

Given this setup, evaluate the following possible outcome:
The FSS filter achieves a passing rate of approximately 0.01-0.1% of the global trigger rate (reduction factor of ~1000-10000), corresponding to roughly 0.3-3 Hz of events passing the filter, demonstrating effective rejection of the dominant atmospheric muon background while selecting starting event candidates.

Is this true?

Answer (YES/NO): NO